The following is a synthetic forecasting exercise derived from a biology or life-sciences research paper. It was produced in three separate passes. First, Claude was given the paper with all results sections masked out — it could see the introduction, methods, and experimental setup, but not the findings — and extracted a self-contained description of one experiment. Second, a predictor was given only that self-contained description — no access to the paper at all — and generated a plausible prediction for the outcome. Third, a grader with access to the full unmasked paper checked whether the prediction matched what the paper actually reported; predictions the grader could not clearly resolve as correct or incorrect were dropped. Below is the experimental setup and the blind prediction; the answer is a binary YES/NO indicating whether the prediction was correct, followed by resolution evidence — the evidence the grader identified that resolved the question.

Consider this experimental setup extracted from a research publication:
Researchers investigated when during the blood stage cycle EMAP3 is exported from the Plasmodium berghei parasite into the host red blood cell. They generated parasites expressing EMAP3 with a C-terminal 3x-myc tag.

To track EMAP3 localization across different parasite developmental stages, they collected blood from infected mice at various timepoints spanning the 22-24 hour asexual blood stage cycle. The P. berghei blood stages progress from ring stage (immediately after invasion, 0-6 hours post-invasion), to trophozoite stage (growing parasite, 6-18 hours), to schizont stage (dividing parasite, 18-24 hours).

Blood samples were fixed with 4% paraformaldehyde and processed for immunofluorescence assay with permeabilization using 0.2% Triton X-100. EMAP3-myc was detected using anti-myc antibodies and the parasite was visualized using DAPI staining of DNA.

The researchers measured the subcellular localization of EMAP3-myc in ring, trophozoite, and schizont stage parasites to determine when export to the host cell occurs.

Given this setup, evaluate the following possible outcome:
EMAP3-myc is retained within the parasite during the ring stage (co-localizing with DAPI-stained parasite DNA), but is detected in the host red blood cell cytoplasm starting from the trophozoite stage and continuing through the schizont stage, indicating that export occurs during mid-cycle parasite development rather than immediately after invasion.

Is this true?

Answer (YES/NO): NO